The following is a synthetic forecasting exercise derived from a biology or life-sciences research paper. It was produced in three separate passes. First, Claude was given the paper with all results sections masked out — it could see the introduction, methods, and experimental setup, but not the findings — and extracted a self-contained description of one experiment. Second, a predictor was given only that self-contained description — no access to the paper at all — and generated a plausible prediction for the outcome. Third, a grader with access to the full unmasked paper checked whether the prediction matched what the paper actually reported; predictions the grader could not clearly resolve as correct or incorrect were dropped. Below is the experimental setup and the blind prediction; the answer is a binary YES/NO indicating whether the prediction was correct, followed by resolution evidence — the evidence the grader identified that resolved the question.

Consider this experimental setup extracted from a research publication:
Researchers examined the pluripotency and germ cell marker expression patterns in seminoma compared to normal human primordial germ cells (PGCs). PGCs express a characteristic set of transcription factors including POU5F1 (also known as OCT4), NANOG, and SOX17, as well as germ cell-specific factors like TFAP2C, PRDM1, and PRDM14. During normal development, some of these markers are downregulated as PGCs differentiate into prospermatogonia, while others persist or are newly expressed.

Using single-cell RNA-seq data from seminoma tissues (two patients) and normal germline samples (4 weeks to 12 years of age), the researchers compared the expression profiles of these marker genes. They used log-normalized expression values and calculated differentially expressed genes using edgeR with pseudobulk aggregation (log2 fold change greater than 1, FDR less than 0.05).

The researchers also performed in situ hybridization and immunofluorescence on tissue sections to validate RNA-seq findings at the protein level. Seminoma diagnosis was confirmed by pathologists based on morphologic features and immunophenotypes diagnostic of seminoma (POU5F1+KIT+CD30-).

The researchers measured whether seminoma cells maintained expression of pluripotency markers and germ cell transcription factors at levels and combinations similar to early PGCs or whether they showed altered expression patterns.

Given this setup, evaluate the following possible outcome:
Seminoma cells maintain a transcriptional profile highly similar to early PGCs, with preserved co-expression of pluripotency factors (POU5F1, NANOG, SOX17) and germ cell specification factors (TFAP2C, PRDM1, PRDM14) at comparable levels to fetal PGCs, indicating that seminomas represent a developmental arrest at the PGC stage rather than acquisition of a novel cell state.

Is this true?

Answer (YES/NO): NO